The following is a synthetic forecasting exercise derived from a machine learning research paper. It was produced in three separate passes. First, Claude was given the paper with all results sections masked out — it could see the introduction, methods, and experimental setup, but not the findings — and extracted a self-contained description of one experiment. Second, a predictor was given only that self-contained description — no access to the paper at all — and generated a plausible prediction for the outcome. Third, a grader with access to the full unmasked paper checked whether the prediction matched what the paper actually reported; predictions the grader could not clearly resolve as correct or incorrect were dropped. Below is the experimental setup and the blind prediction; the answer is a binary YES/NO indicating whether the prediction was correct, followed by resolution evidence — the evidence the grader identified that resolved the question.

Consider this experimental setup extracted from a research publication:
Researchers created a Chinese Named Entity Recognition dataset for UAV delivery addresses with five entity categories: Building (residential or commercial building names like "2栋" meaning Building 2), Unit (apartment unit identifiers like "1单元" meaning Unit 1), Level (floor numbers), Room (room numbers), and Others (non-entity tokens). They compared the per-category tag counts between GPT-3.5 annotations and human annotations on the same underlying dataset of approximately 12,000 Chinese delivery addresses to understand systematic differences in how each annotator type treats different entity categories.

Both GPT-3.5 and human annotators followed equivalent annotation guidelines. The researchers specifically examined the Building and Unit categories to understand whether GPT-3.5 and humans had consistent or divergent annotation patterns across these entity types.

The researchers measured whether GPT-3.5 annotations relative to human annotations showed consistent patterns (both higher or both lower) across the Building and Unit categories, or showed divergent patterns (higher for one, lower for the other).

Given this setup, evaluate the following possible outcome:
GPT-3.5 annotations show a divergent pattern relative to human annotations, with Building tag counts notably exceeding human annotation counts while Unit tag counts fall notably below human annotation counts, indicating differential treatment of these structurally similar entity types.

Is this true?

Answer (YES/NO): NO